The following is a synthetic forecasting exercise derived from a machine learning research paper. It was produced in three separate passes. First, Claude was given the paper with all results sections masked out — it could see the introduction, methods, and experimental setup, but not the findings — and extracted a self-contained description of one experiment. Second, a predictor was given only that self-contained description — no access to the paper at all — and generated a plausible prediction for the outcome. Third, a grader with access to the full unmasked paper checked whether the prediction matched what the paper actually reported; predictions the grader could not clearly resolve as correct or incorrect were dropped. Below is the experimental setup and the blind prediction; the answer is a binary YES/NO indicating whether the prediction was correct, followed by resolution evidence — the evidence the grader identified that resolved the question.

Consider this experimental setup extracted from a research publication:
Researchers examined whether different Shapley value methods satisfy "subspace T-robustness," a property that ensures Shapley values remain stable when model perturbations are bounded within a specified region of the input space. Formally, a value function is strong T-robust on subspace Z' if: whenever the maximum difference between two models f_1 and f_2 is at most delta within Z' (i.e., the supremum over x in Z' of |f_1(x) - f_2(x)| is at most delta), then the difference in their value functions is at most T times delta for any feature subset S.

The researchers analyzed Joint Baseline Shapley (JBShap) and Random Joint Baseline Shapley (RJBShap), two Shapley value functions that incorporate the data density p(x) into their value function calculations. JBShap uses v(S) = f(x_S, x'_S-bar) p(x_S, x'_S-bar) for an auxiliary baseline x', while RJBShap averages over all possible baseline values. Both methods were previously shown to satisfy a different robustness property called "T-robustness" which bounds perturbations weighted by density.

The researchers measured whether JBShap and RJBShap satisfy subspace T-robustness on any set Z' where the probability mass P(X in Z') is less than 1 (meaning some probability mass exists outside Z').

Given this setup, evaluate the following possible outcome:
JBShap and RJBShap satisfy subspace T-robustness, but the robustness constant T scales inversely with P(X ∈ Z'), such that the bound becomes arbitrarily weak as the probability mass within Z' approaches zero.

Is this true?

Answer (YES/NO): NO